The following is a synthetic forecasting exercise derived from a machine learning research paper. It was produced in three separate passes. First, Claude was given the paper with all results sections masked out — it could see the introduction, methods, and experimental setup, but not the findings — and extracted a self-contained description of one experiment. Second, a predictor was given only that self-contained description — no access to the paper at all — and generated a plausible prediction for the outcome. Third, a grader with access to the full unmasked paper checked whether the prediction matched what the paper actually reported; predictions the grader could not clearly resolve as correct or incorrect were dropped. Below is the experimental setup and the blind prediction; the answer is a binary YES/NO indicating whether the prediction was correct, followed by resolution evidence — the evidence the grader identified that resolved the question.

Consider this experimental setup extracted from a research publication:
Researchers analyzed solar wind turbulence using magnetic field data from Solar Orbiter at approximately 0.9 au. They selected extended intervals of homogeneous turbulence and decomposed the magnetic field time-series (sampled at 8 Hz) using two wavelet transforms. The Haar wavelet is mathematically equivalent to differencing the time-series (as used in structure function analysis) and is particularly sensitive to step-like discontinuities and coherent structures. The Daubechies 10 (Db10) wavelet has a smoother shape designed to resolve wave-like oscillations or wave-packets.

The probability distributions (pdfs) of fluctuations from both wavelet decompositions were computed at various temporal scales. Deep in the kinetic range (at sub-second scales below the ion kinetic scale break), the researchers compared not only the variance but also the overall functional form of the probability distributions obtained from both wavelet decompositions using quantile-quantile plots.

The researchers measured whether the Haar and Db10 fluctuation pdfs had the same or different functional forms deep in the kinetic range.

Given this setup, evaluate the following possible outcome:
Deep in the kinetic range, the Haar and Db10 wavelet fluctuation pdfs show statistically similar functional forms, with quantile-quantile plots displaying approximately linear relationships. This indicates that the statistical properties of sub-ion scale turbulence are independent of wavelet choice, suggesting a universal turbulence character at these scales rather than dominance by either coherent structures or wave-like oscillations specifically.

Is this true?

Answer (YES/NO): NO